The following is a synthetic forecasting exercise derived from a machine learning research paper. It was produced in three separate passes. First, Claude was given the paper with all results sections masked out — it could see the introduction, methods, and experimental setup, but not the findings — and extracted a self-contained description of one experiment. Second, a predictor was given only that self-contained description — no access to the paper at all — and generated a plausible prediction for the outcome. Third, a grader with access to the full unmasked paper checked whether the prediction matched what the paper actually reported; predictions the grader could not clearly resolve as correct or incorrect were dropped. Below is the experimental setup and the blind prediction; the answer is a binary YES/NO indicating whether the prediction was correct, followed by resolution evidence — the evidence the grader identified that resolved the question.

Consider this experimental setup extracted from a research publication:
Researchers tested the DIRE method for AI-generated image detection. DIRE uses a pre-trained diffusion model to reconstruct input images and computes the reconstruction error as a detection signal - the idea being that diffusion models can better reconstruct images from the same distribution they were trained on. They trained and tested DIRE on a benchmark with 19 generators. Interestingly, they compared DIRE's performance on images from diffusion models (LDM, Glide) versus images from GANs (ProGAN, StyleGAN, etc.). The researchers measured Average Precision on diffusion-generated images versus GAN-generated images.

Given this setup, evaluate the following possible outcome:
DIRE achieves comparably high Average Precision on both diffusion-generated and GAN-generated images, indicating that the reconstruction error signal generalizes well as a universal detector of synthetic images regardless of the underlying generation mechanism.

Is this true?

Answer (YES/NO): NO